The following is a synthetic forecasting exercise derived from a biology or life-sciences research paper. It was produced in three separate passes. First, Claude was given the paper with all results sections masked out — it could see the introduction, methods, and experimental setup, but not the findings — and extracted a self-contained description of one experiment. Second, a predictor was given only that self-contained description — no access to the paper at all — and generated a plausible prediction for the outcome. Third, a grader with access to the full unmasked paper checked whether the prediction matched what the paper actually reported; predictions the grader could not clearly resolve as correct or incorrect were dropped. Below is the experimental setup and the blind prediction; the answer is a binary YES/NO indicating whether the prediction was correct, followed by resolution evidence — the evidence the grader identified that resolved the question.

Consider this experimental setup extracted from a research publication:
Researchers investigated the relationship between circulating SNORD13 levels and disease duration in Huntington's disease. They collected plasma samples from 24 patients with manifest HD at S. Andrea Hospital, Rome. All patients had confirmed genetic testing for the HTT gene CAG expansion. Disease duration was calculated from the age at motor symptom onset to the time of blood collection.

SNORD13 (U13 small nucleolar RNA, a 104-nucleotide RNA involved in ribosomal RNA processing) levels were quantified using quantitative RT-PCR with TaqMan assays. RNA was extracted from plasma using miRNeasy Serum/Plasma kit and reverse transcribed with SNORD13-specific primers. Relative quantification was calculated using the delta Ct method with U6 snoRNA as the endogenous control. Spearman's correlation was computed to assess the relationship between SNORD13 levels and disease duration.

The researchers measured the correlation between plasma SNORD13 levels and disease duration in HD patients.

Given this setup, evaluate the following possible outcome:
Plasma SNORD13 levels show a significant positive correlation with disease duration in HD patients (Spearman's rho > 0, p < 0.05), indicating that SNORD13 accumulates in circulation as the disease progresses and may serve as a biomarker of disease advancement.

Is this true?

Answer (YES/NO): YES